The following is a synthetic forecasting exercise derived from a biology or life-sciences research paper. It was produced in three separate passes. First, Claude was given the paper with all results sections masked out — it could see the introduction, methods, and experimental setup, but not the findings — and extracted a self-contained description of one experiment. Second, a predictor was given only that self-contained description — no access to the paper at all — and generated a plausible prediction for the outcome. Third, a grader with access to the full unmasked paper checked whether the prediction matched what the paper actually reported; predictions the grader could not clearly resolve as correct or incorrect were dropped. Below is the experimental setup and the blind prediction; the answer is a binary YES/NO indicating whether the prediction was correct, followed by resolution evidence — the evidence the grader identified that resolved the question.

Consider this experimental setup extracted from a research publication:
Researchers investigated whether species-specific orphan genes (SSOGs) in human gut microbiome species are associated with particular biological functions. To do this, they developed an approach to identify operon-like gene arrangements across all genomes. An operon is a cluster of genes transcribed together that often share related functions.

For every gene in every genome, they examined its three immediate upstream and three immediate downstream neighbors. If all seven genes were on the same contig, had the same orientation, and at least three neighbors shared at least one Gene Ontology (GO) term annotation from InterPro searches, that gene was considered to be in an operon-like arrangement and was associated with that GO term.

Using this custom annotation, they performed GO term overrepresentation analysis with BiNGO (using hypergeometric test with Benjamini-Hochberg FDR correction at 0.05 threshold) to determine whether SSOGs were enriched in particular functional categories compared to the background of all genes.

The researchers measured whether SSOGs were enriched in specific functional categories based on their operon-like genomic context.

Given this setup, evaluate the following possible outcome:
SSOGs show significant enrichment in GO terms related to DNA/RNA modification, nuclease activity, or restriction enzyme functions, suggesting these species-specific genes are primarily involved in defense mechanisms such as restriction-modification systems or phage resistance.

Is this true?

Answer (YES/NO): NO